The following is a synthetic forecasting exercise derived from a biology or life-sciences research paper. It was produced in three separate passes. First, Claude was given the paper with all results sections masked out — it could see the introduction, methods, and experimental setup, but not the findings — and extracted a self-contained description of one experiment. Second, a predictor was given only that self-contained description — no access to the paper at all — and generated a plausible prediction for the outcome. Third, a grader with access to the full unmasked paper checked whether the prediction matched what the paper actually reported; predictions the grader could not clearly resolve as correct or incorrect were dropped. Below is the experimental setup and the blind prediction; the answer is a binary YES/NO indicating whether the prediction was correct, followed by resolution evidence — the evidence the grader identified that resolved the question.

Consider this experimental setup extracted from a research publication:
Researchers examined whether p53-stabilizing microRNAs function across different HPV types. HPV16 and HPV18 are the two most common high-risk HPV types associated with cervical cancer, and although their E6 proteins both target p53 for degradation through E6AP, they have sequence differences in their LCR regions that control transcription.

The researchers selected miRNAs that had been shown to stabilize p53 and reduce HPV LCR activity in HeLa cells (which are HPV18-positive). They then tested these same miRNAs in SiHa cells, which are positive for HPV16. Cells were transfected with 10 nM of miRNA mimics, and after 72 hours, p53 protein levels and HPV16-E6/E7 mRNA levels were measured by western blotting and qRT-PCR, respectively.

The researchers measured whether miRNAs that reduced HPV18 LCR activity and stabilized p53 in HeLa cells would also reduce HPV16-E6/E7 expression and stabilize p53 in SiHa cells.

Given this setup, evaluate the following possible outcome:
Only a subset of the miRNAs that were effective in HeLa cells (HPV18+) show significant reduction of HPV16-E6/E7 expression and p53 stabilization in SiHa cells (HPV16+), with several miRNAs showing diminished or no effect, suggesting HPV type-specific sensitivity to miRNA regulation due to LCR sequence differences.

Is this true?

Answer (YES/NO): NO